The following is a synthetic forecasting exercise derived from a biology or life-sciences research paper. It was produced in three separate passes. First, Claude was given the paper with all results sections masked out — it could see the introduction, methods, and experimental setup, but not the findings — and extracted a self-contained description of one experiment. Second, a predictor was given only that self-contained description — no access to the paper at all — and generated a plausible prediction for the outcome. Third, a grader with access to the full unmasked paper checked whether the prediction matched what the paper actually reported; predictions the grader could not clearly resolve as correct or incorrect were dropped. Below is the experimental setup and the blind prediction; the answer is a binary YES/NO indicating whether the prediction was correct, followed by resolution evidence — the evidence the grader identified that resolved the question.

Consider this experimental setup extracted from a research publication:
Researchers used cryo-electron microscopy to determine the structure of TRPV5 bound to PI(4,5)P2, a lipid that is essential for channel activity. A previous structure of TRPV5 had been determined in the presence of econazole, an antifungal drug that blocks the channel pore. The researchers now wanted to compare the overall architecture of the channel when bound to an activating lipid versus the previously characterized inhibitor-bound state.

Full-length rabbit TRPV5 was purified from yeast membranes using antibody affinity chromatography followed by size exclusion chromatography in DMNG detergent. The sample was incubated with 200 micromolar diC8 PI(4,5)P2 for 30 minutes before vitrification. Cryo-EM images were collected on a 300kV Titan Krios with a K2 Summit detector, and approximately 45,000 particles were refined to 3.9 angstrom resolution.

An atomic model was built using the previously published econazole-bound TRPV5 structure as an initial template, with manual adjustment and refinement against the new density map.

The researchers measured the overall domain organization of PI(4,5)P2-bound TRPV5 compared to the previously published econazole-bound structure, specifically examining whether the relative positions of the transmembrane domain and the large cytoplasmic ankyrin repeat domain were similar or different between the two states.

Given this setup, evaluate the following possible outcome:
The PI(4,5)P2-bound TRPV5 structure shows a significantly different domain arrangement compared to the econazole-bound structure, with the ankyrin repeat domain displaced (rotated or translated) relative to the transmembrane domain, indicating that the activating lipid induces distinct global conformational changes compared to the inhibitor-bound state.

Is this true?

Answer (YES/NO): NO